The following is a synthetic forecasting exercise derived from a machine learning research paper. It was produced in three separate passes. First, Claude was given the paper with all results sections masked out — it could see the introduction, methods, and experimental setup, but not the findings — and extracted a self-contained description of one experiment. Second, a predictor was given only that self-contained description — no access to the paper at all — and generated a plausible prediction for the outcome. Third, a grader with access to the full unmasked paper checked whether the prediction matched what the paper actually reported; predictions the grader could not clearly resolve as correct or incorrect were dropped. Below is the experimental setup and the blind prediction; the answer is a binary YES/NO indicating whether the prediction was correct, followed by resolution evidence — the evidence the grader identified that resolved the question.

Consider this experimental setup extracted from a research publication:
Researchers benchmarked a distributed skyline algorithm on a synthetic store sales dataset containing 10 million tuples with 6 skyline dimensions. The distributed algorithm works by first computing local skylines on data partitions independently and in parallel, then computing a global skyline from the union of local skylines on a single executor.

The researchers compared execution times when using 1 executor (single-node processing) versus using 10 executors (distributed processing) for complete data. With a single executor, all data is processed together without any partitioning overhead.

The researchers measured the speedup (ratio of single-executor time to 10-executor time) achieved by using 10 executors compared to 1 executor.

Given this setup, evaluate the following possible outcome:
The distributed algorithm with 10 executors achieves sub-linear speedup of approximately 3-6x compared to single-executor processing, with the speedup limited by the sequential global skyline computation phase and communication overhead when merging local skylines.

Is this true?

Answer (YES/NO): NO